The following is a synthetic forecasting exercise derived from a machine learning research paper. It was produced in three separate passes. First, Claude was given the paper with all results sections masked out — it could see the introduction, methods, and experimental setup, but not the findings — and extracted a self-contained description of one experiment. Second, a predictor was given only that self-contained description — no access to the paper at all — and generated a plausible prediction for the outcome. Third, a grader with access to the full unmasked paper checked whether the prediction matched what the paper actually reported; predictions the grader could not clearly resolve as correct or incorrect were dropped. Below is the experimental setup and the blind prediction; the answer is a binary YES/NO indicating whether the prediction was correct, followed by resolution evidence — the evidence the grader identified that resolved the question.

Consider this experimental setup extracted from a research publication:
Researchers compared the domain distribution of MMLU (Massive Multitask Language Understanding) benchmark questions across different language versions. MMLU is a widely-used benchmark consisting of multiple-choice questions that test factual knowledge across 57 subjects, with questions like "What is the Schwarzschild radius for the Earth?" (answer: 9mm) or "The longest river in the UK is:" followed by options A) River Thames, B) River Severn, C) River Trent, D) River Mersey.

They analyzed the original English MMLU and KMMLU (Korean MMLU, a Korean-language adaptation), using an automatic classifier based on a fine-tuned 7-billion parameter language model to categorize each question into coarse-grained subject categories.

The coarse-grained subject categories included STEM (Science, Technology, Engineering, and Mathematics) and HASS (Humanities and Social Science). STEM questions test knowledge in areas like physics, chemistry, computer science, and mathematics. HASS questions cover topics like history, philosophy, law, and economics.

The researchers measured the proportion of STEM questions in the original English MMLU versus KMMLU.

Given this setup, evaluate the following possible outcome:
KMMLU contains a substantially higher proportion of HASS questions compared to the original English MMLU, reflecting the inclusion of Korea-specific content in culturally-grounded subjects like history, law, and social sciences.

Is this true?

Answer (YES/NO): NO